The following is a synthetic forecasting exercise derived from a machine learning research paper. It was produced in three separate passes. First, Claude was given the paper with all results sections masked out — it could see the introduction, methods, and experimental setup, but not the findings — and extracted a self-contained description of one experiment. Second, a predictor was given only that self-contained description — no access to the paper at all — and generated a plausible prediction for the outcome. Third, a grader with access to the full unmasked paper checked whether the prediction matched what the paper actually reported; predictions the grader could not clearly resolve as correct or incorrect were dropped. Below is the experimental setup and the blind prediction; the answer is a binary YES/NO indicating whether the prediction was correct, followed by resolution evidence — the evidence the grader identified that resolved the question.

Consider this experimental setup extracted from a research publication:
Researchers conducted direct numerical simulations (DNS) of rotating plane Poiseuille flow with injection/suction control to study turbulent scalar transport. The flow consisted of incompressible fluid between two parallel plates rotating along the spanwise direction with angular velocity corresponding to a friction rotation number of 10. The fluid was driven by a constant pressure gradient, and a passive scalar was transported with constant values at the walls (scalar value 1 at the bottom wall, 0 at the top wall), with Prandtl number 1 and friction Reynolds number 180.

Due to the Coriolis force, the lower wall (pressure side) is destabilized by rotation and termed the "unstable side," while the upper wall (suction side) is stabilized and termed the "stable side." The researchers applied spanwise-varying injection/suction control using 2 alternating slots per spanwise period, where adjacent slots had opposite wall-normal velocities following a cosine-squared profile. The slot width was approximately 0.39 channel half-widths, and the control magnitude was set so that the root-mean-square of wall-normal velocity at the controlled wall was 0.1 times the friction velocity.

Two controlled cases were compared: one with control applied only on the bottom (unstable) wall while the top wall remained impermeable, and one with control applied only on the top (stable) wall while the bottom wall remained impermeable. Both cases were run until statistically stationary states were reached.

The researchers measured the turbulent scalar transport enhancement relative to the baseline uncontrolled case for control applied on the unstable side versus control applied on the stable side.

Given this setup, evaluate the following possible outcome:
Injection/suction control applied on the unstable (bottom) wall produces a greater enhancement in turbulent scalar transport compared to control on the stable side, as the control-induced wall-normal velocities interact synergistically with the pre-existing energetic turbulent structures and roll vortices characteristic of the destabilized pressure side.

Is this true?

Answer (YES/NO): YES